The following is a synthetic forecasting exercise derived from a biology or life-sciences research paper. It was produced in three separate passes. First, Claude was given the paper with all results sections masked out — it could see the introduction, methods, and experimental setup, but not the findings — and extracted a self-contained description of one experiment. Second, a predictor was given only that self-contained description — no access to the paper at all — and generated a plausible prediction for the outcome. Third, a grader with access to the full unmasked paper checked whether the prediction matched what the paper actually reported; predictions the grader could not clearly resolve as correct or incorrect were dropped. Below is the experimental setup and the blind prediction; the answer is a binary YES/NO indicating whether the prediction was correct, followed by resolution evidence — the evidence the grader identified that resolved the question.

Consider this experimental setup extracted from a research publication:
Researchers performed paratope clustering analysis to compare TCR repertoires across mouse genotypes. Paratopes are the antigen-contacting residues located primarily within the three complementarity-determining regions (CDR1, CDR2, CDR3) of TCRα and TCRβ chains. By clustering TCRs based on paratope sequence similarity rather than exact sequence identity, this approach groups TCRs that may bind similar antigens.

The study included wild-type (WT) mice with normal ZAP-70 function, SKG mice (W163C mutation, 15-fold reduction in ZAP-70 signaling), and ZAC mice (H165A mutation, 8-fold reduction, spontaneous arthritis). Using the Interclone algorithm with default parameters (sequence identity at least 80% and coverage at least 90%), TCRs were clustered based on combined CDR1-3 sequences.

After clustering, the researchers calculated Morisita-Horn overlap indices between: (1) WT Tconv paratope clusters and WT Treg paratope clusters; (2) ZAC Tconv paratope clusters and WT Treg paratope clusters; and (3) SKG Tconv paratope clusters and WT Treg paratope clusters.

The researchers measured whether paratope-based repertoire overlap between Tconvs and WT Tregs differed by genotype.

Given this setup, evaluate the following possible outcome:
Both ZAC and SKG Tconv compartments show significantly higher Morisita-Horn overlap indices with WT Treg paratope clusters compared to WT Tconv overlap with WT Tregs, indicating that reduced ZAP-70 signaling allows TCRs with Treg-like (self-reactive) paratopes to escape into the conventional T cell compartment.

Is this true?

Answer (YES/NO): NO